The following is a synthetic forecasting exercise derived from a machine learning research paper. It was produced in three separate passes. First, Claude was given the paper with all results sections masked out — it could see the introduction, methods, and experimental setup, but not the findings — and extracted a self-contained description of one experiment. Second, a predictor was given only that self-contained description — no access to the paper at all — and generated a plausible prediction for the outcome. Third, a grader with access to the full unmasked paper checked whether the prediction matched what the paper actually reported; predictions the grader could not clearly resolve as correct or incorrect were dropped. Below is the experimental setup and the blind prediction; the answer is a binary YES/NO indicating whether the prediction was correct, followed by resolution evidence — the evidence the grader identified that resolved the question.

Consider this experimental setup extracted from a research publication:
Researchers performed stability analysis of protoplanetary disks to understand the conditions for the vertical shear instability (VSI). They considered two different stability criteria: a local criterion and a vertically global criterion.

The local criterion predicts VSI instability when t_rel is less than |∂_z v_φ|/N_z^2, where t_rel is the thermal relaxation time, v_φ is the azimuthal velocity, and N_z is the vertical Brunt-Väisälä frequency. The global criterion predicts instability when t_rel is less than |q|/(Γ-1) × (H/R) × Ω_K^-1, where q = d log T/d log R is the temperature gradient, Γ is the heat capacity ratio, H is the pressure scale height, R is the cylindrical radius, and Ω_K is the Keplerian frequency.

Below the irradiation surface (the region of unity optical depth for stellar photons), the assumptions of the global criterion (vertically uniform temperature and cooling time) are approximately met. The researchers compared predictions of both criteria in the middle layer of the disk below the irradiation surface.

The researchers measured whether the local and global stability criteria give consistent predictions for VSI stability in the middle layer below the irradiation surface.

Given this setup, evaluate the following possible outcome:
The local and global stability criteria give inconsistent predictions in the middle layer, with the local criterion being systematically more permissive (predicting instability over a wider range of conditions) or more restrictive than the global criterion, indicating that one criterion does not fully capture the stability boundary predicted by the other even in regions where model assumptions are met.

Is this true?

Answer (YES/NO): NO